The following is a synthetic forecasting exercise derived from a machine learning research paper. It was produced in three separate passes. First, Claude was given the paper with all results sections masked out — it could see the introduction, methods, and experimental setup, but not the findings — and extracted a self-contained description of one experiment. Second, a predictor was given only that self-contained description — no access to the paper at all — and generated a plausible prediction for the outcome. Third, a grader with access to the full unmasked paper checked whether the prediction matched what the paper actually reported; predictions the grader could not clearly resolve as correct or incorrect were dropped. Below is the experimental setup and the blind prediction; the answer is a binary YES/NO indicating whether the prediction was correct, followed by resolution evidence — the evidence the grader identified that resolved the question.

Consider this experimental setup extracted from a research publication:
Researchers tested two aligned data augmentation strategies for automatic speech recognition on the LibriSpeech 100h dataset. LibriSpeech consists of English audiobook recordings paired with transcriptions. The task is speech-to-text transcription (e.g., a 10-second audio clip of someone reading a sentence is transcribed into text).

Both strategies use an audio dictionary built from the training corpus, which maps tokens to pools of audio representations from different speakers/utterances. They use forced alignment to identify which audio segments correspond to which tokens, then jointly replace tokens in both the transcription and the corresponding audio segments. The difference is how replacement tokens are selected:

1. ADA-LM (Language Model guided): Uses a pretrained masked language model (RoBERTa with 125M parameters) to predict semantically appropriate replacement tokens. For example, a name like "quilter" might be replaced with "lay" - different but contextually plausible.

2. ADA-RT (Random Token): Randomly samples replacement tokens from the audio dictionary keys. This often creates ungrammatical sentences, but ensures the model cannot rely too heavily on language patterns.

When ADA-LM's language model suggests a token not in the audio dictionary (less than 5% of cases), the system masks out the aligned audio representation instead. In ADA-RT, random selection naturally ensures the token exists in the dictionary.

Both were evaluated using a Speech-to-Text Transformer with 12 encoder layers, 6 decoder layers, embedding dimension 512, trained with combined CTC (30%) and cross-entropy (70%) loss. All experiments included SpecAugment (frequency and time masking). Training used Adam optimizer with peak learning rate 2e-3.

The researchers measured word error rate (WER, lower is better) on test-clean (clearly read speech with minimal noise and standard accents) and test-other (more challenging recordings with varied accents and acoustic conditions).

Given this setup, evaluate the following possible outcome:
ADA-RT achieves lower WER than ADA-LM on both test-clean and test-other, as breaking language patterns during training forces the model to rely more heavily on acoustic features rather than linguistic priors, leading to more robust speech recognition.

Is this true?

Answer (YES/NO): YES